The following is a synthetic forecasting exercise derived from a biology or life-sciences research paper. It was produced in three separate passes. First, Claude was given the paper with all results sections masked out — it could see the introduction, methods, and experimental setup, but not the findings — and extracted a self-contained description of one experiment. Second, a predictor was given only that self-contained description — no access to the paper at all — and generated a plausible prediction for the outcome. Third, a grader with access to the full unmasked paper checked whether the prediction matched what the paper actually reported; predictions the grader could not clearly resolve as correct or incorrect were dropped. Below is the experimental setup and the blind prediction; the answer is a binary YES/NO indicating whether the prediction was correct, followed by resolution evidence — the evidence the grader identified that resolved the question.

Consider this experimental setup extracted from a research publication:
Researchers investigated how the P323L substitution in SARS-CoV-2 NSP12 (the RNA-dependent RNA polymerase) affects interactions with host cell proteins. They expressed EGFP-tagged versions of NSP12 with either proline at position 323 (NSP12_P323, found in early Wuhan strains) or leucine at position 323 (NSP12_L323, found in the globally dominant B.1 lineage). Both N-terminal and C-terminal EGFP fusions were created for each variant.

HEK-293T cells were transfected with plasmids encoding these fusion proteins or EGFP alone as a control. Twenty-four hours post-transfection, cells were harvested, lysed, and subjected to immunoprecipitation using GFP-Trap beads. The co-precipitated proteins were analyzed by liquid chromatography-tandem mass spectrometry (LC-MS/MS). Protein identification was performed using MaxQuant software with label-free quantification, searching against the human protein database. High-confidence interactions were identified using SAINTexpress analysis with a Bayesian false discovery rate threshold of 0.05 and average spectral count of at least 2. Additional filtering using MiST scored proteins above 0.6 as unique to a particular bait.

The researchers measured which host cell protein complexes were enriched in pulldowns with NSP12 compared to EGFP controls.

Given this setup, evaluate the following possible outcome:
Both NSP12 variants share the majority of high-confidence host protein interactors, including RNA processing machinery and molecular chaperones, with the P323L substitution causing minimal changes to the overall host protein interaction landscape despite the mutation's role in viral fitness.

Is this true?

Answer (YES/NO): NO